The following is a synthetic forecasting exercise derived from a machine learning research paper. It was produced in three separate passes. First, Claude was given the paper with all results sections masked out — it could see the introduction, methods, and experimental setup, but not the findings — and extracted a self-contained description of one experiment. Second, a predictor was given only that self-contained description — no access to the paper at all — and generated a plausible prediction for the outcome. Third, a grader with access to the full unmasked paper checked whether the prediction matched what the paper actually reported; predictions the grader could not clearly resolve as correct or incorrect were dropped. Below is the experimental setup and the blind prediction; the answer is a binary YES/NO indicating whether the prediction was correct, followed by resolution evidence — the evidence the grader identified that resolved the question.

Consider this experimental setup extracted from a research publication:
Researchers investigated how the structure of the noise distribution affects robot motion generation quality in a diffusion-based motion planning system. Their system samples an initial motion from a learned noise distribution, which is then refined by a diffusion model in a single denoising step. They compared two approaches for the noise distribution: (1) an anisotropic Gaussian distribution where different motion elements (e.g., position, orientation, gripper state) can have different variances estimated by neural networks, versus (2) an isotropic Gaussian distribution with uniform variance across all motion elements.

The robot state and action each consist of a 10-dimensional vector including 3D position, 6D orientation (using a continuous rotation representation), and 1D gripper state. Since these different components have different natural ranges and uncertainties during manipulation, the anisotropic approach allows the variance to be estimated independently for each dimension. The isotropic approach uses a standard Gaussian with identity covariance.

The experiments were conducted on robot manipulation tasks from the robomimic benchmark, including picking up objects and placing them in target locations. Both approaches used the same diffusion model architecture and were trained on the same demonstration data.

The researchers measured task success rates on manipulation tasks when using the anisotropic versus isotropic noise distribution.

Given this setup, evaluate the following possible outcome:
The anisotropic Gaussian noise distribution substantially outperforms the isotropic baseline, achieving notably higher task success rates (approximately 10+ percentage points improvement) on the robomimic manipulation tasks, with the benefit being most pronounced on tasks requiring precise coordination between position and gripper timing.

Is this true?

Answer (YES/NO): NO